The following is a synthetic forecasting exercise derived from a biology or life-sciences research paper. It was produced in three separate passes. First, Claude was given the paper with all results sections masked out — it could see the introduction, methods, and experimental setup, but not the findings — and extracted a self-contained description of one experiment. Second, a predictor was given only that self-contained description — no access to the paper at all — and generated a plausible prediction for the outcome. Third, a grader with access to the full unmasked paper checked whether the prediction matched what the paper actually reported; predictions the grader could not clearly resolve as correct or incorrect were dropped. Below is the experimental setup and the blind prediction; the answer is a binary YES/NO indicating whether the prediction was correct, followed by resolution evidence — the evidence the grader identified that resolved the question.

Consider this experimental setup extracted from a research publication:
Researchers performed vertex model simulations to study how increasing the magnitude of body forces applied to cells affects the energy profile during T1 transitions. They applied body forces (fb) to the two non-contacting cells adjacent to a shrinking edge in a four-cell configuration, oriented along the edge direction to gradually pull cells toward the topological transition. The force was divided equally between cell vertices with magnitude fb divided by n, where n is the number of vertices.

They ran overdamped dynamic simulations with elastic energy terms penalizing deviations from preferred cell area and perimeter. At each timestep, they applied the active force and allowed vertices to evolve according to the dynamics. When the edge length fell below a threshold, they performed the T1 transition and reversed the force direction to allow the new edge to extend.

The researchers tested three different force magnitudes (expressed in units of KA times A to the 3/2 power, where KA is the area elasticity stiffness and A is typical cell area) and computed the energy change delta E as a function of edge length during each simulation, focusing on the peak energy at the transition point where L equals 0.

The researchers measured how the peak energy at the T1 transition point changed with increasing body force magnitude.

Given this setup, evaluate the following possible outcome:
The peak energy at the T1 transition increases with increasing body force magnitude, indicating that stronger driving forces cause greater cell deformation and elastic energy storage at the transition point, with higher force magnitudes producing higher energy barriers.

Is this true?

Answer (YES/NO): YES